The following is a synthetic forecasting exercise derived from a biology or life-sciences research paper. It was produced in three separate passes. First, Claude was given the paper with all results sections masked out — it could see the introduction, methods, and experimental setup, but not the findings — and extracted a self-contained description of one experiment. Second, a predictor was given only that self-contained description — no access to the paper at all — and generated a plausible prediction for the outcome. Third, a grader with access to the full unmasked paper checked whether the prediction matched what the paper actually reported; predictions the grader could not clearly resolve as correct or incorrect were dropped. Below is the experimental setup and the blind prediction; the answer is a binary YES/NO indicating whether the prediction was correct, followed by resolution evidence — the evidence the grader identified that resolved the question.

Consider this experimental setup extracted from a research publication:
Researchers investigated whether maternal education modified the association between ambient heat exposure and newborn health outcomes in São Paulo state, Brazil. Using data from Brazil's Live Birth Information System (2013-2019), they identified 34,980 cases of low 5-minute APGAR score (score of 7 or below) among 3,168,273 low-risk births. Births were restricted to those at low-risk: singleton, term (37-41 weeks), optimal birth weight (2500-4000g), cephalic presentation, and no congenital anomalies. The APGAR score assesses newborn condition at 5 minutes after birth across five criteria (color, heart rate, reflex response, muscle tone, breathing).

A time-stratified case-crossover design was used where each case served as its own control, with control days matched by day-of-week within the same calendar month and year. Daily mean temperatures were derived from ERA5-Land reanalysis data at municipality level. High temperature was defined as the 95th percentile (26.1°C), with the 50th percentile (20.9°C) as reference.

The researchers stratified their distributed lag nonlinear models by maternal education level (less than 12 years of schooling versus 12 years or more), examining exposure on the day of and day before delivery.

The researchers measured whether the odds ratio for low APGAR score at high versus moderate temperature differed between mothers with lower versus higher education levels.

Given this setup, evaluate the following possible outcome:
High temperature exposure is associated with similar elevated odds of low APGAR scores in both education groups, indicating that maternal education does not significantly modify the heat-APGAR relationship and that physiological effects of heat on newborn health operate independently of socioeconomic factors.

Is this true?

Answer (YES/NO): NO